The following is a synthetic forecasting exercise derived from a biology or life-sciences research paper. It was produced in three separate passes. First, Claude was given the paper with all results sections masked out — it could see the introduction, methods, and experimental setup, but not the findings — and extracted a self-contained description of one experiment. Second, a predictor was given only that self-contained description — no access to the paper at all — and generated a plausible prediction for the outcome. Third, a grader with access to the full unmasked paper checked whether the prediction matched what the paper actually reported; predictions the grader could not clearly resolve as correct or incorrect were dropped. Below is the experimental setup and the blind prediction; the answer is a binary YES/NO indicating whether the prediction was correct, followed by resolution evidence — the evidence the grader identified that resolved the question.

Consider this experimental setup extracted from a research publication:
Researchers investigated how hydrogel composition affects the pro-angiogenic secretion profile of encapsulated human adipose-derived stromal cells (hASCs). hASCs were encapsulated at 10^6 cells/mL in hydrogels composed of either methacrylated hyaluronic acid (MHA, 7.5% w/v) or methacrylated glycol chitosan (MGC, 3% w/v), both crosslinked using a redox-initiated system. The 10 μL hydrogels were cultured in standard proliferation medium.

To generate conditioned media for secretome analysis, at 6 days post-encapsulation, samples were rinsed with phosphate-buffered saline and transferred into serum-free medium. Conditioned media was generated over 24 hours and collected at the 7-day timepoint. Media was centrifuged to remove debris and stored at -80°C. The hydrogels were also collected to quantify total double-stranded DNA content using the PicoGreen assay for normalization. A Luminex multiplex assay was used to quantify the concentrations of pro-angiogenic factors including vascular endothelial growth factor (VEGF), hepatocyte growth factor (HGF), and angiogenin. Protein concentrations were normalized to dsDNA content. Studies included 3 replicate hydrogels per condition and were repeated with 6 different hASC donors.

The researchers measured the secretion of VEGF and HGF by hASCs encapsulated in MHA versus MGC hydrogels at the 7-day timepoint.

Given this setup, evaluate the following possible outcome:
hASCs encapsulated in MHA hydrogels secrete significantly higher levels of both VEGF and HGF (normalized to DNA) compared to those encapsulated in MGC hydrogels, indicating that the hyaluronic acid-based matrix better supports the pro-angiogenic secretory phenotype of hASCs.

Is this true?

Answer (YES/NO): NO